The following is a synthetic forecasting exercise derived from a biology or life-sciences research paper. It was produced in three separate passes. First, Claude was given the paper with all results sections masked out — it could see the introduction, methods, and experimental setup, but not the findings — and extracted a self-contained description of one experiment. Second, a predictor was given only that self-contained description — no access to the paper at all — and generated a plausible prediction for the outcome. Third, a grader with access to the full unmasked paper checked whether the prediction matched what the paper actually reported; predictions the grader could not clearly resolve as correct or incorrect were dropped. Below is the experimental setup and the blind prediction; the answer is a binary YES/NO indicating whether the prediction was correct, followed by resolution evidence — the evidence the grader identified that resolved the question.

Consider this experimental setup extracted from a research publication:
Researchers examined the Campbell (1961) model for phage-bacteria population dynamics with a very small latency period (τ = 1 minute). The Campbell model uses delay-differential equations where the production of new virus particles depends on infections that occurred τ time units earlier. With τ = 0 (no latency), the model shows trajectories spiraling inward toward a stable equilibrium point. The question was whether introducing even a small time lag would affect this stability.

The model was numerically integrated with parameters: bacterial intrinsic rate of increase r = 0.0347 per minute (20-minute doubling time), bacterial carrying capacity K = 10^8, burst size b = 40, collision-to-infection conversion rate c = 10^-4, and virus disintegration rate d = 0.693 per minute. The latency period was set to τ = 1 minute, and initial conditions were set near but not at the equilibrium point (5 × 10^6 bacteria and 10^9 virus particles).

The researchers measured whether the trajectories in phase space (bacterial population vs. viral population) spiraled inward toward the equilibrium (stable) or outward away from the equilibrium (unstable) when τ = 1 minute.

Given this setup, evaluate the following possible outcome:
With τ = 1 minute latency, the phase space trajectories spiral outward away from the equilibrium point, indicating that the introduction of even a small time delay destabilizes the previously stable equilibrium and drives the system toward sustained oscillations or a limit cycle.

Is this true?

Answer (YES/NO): YES